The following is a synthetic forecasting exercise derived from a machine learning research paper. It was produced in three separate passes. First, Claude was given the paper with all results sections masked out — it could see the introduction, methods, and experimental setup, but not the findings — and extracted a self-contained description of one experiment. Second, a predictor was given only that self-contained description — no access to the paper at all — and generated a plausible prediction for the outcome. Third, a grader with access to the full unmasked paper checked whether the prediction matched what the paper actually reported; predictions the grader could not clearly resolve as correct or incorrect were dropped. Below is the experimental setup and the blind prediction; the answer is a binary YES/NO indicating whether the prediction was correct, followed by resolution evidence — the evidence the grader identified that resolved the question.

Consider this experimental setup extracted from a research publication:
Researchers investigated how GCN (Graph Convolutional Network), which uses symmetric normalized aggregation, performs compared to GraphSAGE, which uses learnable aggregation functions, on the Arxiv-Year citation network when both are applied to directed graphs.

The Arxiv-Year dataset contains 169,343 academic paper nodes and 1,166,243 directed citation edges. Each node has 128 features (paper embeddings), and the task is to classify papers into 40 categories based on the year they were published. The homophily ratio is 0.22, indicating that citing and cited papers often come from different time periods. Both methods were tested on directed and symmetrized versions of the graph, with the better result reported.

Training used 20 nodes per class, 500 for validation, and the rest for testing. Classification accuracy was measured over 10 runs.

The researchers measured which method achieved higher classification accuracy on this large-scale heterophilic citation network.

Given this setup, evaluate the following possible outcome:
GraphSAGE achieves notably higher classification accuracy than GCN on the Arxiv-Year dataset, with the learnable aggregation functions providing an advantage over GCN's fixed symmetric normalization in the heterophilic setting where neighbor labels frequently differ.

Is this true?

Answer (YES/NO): YES